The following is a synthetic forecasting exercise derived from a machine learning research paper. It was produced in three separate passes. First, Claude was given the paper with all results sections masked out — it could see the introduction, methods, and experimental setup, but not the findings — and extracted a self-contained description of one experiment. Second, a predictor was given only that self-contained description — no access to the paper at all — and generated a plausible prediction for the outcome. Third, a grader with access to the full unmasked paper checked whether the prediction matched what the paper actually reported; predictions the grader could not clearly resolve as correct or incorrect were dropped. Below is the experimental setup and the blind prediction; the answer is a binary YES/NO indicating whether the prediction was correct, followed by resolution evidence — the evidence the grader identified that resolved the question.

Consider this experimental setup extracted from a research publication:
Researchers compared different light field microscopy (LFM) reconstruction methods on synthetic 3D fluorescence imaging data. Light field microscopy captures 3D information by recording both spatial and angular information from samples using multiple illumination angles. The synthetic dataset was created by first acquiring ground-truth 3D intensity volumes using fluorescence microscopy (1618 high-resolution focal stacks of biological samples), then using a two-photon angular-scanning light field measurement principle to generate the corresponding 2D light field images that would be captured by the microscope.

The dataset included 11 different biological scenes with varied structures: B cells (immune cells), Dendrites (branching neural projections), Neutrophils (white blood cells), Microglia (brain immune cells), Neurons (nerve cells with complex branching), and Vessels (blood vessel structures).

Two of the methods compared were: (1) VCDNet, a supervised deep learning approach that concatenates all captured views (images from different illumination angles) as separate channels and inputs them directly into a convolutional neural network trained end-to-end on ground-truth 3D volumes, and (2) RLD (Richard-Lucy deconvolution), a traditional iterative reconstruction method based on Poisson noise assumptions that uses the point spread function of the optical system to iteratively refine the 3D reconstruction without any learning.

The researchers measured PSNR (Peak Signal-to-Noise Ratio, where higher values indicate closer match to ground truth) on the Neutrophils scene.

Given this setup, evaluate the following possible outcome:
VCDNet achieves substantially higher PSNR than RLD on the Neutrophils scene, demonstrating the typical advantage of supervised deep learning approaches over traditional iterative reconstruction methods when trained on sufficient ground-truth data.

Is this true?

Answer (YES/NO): NO